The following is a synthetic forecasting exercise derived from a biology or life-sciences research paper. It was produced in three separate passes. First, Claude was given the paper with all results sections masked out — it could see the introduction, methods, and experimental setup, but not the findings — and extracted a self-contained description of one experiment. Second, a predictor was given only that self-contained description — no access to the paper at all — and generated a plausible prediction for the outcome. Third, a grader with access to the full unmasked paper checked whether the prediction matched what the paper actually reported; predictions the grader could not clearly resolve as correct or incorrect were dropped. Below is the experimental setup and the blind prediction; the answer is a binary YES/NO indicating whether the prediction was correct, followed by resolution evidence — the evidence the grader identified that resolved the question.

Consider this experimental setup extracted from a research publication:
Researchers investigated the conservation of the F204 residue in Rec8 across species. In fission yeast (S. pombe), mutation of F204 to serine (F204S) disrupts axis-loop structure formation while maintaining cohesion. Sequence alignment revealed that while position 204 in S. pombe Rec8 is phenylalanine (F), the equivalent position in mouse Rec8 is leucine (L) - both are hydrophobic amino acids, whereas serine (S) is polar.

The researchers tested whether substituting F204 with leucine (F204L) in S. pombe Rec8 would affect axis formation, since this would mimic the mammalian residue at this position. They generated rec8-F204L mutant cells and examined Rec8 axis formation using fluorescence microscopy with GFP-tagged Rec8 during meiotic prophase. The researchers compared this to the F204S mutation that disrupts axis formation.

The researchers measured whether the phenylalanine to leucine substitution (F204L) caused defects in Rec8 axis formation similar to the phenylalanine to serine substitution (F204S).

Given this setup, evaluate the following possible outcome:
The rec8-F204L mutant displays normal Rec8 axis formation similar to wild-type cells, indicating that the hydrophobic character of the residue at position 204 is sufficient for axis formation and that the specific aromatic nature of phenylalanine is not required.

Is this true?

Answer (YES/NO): YES